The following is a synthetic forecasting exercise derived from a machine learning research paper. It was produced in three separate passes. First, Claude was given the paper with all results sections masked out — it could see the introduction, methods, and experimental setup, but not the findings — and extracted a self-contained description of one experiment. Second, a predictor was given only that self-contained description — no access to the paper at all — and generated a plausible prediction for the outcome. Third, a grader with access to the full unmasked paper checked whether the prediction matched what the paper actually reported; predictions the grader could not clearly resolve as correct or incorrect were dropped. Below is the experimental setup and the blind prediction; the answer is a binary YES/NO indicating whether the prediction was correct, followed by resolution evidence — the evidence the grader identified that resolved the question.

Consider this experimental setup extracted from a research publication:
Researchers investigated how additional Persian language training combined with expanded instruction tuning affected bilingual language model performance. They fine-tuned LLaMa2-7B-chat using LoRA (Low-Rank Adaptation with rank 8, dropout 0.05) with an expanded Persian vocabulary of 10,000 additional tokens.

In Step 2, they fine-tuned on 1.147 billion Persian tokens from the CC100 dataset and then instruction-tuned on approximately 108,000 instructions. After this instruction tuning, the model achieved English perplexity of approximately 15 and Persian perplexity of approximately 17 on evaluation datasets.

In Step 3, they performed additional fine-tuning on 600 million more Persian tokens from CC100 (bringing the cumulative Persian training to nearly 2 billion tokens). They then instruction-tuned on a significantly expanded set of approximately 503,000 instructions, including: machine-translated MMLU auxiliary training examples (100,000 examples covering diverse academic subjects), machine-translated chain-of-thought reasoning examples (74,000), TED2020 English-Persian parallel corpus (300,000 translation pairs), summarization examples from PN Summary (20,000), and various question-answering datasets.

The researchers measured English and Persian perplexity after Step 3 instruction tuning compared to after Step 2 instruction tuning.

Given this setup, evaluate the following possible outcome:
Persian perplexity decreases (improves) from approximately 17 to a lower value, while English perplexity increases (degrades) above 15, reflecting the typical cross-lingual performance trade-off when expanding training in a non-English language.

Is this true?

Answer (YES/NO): NO